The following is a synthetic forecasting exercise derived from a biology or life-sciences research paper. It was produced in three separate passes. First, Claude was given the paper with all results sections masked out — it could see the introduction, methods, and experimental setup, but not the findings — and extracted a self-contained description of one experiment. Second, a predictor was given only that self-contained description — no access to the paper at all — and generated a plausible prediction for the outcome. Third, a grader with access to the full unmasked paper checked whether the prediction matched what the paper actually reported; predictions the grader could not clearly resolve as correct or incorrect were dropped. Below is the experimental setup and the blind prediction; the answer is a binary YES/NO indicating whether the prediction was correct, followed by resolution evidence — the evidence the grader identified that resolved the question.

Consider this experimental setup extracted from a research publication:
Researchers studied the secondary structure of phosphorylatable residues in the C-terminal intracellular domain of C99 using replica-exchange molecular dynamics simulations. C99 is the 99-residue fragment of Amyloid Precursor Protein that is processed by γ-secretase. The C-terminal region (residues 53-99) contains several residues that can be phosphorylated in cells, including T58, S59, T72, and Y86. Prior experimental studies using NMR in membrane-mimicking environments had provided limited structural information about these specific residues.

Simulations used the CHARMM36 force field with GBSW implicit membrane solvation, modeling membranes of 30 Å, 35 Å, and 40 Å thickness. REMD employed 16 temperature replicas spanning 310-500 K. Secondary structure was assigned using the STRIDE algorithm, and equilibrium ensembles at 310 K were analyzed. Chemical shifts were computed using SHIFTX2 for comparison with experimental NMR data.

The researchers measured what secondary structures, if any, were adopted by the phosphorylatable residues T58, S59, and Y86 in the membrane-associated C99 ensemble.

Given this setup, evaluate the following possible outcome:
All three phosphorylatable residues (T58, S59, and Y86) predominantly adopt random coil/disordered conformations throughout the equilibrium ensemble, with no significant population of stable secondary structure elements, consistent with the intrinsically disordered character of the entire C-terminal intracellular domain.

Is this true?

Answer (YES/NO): NO